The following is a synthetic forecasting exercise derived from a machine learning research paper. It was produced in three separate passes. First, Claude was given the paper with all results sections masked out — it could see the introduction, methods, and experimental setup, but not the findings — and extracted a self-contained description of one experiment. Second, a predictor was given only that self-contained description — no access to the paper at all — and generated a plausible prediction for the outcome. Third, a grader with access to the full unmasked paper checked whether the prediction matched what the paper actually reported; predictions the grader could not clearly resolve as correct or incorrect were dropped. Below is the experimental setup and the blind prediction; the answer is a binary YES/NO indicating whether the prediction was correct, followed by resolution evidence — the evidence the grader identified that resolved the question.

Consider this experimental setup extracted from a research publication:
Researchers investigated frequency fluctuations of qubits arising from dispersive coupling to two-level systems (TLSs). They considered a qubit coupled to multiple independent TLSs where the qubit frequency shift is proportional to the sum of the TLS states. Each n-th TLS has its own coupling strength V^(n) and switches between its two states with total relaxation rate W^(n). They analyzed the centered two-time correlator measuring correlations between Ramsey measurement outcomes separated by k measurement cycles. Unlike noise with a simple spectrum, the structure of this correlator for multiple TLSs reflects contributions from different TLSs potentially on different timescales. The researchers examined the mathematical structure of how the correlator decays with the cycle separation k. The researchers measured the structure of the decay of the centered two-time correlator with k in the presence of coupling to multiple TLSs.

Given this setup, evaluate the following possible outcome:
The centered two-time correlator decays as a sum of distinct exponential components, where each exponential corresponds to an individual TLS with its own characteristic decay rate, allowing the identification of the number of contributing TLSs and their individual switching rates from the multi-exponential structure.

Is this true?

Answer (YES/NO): NO